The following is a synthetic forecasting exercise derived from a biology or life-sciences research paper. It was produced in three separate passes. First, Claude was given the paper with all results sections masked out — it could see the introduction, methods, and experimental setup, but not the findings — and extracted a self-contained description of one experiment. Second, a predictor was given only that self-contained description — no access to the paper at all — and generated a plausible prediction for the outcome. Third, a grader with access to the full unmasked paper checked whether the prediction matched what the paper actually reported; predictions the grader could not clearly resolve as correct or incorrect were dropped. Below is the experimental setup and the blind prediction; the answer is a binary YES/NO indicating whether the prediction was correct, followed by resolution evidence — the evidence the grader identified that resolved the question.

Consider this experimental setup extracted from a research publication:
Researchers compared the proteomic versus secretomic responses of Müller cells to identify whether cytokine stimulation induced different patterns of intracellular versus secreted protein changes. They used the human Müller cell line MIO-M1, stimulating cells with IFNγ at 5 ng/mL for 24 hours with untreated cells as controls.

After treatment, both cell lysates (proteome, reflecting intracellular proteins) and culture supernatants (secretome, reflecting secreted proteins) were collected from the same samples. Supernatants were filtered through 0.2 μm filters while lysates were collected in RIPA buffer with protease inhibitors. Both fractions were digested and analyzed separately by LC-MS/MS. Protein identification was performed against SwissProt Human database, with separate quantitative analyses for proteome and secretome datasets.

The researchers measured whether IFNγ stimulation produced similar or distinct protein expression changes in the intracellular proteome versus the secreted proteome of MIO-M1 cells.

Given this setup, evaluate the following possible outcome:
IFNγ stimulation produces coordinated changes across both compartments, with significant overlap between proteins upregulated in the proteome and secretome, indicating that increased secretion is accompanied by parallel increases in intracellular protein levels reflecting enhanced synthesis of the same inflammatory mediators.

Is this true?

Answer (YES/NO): NO